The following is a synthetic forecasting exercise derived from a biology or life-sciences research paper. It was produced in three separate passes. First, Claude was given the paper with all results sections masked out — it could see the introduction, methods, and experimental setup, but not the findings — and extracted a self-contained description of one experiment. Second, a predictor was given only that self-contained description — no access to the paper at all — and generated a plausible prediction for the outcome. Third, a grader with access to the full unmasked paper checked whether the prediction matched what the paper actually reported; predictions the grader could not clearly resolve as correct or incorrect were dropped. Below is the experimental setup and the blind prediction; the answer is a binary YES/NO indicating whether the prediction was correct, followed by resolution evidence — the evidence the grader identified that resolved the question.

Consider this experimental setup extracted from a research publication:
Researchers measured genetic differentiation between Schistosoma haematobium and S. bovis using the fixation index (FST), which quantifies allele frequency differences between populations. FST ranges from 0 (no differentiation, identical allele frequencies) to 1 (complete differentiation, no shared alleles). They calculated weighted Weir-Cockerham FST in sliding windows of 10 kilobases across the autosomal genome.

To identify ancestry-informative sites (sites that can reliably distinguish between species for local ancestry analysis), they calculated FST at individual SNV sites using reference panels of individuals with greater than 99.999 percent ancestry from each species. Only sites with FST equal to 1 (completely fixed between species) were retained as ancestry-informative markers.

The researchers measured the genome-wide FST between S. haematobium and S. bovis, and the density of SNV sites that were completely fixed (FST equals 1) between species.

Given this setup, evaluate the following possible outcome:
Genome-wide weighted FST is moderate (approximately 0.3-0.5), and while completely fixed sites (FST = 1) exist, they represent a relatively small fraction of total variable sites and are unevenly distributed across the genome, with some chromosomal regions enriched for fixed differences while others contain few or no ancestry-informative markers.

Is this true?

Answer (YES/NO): NO